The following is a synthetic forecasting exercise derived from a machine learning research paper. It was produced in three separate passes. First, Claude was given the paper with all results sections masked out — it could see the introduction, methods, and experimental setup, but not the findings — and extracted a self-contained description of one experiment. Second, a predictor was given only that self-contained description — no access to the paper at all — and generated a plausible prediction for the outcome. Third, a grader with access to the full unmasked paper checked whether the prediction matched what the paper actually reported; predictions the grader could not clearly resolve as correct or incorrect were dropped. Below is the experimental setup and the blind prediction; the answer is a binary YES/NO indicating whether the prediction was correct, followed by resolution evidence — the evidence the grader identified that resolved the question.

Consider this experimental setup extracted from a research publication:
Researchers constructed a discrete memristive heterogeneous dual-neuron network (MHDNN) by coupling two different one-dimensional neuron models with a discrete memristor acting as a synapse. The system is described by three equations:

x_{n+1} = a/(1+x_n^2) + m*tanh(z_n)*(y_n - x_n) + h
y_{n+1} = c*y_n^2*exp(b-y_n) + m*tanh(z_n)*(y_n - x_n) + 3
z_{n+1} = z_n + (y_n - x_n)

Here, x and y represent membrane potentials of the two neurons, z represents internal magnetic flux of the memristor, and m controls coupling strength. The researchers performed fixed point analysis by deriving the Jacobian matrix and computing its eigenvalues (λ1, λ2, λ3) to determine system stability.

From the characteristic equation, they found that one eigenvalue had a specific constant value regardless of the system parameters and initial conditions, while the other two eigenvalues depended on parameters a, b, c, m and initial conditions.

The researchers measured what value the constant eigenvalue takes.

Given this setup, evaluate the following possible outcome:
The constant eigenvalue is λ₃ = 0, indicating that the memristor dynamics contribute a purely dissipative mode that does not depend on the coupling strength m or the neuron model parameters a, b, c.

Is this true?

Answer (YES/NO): NO